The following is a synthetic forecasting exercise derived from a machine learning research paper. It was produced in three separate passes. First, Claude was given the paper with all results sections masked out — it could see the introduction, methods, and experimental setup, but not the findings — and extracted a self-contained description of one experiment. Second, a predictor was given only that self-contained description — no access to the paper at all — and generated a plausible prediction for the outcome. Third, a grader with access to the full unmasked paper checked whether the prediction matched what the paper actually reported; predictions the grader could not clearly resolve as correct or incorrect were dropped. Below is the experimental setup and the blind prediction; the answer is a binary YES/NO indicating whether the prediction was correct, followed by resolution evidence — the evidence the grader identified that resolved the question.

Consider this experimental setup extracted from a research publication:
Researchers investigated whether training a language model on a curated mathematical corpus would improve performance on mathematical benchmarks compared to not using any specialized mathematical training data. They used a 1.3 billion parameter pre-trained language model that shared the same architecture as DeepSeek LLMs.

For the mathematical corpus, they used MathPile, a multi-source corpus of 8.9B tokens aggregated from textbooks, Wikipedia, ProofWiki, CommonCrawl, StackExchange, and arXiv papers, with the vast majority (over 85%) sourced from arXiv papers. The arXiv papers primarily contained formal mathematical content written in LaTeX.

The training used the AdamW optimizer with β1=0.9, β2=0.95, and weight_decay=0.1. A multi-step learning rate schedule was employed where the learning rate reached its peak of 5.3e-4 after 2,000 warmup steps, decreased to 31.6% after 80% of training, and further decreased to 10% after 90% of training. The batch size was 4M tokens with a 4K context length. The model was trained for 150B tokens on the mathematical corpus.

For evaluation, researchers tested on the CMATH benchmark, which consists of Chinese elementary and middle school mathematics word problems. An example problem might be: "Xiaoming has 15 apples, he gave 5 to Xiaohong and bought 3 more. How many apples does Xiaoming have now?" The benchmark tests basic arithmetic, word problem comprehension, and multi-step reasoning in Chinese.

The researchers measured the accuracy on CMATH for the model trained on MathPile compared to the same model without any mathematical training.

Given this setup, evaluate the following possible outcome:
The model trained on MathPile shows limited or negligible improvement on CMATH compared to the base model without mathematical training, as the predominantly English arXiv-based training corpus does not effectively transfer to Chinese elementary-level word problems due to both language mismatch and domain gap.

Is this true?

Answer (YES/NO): NO